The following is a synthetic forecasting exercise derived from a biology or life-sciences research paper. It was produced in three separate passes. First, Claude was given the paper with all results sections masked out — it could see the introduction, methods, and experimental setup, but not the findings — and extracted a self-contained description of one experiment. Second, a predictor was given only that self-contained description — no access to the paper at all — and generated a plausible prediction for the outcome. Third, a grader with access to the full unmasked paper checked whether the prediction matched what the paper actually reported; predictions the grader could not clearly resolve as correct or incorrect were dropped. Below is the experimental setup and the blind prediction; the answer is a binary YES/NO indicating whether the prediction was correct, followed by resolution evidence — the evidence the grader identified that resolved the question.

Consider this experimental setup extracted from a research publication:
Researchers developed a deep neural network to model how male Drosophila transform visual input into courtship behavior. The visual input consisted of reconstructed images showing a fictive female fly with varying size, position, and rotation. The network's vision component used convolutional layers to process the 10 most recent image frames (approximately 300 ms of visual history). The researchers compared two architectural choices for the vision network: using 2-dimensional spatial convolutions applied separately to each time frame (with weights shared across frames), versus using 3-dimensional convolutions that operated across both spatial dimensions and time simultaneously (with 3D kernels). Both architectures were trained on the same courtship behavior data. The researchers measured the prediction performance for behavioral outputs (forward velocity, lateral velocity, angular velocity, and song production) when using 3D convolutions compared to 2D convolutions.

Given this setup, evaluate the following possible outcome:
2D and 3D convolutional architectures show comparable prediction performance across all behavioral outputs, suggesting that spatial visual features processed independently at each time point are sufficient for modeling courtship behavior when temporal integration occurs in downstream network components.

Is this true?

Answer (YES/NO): YES